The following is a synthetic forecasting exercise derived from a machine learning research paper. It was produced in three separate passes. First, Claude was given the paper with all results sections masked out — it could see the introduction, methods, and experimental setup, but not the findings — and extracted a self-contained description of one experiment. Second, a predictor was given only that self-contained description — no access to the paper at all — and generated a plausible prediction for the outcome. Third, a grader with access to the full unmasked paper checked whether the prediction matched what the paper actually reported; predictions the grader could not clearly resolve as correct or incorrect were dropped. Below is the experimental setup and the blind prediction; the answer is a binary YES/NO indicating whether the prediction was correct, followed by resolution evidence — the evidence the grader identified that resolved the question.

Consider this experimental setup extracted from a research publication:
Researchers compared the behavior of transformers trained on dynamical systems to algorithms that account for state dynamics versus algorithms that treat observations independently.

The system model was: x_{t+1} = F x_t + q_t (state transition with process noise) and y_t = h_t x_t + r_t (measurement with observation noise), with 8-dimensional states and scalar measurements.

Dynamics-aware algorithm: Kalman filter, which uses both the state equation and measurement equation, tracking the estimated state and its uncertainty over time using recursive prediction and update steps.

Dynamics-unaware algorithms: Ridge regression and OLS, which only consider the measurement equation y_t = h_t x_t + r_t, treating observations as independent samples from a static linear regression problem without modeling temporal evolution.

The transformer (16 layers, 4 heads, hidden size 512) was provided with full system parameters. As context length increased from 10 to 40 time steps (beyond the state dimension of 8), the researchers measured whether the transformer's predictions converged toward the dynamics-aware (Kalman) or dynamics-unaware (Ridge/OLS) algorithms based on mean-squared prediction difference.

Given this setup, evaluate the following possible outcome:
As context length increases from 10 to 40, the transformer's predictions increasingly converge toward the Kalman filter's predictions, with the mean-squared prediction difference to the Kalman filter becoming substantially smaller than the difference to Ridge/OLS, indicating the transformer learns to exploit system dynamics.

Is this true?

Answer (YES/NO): YES